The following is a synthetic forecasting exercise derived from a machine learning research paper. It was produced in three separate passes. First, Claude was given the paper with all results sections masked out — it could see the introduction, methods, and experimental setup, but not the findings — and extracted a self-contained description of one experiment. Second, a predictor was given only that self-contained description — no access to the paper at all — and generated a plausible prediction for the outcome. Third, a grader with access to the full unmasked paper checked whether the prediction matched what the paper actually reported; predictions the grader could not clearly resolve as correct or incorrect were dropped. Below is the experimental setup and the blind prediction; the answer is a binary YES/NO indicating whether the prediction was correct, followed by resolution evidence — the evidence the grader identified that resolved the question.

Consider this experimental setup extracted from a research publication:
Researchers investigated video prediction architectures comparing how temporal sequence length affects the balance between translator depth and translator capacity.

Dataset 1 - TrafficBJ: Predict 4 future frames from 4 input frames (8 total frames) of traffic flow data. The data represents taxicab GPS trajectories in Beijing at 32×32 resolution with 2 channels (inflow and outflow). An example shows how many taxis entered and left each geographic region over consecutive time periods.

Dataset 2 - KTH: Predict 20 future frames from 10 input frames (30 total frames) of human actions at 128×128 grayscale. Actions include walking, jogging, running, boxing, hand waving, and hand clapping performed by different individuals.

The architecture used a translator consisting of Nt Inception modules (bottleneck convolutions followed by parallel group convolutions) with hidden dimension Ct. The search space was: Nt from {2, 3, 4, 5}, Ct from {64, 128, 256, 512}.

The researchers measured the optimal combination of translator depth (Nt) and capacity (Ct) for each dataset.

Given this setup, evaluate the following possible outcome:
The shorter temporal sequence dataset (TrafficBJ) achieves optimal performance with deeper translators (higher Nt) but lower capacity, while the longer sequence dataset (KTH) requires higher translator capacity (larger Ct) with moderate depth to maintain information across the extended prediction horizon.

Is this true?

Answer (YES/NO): NO